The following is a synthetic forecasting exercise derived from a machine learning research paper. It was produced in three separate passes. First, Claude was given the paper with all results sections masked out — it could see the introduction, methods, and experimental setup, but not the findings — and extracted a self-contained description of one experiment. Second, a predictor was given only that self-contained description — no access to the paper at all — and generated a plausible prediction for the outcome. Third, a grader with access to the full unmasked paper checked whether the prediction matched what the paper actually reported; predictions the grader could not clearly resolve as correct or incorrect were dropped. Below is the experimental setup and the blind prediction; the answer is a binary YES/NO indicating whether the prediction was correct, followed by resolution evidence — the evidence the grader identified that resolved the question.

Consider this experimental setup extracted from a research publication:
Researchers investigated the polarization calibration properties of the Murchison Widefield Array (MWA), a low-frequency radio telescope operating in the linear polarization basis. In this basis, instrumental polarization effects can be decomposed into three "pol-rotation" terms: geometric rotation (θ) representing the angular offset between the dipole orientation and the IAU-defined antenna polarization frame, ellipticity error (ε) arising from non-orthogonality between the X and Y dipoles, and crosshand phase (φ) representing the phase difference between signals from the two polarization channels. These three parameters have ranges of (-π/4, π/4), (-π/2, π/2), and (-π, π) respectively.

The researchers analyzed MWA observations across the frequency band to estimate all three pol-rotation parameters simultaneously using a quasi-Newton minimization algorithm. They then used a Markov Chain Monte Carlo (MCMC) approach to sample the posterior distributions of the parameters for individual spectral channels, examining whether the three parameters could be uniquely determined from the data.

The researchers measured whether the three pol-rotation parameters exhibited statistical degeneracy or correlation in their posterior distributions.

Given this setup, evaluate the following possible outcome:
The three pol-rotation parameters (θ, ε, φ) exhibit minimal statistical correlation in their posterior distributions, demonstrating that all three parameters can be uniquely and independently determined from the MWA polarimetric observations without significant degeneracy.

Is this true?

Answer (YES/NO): YES